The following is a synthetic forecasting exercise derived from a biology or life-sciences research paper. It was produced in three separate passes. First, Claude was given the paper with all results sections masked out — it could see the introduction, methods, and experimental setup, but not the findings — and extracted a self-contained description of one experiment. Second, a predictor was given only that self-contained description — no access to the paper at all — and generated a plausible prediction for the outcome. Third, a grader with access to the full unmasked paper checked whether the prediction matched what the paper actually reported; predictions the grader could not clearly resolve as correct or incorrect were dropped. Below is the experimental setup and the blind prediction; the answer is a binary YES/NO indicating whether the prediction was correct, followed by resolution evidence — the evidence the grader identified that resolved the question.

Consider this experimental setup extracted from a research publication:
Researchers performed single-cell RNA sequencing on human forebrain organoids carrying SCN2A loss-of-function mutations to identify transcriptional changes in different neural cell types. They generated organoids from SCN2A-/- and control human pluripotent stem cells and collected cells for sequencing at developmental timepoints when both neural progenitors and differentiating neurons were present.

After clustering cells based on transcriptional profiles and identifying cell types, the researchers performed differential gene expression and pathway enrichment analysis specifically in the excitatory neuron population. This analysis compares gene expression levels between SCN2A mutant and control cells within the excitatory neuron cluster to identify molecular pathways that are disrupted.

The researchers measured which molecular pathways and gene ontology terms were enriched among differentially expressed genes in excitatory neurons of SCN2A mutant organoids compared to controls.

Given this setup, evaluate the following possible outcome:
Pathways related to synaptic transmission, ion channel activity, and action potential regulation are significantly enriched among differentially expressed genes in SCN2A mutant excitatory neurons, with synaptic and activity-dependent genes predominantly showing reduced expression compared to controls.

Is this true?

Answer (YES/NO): NO